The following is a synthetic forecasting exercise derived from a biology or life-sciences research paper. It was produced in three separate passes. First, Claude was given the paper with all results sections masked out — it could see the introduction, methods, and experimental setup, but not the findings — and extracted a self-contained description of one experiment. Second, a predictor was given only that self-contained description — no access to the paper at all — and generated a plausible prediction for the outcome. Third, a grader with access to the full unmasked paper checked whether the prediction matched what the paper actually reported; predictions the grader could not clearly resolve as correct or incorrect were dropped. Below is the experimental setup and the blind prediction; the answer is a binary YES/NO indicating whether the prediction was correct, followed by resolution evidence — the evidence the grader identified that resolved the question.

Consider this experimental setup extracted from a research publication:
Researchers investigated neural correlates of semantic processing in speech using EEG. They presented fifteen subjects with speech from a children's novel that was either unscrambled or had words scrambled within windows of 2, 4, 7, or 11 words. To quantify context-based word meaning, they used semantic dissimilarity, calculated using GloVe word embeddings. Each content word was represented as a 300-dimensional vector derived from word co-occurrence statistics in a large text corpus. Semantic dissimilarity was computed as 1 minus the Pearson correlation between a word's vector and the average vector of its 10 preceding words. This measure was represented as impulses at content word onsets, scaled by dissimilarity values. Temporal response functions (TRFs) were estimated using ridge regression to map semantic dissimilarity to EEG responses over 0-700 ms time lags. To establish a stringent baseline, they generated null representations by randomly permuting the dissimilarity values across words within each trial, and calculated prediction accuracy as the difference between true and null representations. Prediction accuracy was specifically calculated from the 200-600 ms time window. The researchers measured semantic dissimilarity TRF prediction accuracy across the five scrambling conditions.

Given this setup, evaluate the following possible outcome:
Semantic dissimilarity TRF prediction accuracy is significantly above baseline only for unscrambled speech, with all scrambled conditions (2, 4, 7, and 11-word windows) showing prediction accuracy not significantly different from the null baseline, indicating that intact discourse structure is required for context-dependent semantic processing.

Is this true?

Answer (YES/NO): YES